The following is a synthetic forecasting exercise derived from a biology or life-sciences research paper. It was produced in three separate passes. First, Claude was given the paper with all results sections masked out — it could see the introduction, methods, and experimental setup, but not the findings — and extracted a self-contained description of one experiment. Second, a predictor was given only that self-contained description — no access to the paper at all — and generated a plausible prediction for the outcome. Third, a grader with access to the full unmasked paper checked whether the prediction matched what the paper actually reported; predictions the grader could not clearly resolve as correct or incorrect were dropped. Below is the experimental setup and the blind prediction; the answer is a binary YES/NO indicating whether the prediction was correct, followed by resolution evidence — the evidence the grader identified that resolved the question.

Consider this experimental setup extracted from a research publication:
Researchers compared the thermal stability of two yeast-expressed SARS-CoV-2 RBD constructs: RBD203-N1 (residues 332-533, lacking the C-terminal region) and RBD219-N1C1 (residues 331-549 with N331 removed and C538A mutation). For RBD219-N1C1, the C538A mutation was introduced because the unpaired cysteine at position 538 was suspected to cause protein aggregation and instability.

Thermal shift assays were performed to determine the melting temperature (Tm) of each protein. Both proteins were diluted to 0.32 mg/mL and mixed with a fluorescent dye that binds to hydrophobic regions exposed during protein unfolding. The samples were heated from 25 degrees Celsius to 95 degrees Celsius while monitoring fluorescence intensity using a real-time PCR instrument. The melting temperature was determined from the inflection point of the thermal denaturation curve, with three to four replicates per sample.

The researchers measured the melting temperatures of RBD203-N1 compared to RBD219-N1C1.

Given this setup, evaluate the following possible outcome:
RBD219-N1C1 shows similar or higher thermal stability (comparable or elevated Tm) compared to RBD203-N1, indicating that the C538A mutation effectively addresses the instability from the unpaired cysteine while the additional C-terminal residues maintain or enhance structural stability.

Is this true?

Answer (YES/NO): YES